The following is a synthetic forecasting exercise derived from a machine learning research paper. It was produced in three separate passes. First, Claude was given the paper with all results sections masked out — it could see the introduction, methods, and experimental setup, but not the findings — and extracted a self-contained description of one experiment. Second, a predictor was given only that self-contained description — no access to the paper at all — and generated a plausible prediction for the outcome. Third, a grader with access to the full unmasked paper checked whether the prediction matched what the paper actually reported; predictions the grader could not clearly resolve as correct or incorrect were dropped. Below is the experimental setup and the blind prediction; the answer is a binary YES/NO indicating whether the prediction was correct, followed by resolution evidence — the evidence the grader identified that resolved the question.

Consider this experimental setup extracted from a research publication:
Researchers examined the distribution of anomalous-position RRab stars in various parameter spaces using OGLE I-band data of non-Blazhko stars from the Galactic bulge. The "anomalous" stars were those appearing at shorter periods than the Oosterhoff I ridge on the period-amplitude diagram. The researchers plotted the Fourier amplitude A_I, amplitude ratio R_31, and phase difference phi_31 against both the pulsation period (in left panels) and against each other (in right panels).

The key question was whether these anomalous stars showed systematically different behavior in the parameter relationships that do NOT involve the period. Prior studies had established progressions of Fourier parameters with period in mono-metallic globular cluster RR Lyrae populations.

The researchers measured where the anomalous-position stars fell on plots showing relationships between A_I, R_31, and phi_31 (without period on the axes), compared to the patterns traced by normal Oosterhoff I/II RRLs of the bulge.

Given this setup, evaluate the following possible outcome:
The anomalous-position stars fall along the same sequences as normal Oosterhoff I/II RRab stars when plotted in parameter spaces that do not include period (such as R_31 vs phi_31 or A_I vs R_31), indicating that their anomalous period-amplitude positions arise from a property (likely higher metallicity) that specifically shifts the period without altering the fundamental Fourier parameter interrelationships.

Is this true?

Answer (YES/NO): YES